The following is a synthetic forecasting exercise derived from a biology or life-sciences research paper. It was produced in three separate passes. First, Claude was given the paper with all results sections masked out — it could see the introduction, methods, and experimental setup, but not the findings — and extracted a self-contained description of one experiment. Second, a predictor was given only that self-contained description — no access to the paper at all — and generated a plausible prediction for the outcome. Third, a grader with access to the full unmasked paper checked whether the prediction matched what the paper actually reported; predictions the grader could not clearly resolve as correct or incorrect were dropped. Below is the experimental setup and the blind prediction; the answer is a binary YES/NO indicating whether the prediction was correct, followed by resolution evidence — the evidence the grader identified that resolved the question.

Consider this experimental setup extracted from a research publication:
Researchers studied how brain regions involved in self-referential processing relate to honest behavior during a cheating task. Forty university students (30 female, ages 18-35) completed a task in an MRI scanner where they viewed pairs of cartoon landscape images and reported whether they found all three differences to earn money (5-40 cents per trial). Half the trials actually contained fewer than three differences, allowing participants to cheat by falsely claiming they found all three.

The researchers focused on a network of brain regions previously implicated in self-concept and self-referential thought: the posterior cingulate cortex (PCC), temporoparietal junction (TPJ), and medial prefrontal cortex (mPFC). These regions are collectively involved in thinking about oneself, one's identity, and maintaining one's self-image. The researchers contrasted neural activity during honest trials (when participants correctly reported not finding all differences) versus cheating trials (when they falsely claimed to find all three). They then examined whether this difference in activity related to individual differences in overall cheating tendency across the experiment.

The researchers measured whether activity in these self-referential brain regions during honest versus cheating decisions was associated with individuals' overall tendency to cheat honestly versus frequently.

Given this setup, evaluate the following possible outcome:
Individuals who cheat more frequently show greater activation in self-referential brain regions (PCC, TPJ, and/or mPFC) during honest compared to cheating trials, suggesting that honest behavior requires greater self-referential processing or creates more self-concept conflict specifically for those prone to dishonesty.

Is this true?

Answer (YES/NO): NO